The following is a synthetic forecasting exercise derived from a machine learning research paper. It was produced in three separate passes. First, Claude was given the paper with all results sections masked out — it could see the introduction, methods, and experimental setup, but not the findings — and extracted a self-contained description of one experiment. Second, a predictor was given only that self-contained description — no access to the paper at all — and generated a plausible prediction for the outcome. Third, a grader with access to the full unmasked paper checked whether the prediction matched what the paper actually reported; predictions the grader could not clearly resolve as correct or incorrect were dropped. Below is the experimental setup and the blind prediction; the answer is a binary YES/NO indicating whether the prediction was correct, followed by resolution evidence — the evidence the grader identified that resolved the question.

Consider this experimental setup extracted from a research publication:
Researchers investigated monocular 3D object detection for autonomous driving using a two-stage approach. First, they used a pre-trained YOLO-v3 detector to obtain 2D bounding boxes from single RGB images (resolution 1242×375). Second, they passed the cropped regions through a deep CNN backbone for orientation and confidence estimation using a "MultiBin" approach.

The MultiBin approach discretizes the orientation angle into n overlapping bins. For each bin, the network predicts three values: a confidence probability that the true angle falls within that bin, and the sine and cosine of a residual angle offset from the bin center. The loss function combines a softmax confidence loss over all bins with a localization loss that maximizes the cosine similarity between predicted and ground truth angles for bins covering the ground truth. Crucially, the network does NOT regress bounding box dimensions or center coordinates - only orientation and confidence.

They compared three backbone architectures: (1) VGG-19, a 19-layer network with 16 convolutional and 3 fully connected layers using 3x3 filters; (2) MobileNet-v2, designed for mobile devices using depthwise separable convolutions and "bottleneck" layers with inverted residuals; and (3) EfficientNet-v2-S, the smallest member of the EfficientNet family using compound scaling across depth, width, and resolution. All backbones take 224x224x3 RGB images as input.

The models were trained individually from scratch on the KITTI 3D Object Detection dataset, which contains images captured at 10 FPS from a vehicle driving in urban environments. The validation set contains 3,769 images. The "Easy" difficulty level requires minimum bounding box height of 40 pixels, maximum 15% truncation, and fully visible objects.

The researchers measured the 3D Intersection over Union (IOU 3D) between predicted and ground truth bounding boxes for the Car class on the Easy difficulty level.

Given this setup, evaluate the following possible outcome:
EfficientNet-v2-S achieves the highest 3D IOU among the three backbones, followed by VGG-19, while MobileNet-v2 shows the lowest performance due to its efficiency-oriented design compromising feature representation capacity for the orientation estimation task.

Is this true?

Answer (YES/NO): NO